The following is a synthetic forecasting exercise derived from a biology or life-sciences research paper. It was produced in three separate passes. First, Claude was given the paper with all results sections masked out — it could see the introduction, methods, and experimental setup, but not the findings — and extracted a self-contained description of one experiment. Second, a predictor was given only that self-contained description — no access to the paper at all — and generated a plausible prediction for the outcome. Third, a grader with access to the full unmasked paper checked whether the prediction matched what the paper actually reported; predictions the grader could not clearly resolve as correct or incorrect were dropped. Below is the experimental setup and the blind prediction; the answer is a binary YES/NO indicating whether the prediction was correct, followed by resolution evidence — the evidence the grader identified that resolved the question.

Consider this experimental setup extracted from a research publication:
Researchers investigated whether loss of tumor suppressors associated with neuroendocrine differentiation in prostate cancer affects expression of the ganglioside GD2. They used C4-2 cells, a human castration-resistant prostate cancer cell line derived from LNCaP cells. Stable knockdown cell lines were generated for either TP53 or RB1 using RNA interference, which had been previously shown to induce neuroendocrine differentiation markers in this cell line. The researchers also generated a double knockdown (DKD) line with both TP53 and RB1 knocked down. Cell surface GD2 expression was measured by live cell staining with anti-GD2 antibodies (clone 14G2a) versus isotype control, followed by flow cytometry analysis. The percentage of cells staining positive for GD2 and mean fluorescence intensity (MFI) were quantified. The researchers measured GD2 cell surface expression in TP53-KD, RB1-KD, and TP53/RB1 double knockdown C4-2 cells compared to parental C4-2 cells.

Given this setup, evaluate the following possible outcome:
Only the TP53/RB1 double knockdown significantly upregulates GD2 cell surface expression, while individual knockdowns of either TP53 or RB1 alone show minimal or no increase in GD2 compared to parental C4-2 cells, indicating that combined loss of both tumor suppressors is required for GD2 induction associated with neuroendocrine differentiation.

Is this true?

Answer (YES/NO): NO